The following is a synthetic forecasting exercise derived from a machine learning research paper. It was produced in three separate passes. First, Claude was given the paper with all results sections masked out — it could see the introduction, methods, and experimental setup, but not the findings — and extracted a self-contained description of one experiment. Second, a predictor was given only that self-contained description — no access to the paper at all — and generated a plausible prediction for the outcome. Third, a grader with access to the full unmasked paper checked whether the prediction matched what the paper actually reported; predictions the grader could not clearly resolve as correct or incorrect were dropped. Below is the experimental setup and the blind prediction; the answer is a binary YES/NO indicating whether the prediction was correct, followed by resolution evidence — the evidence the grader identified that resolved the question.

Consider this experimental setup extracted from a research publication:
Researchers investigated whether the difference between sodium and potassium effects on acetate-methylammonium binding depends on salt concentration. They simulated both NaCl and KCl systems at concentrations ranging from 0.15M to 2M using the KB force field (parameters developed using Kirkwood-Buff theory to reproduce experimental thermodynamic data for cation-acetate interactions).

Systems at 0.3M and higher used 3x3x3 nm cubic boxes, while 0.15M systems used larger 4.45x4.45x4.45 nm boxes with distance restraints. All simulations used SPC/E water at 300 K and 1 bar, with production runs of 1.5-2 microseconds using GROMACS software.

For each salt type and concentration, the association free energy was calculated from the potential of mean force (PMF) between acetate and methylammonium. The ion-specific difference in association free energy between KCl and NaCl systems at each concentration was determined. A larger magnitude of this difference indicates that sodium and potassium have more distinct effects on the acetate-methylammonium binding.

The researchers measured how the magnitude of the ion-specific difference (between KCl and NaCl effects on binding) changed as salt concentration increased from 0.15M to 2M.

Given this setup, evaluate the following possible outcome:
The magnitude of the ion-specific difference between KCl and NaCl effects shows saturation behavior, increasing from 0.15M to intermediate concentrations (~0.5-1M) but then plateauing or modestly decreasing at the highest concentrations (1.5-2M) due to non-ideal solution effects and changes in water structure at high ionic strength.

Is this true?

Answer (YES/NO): NO